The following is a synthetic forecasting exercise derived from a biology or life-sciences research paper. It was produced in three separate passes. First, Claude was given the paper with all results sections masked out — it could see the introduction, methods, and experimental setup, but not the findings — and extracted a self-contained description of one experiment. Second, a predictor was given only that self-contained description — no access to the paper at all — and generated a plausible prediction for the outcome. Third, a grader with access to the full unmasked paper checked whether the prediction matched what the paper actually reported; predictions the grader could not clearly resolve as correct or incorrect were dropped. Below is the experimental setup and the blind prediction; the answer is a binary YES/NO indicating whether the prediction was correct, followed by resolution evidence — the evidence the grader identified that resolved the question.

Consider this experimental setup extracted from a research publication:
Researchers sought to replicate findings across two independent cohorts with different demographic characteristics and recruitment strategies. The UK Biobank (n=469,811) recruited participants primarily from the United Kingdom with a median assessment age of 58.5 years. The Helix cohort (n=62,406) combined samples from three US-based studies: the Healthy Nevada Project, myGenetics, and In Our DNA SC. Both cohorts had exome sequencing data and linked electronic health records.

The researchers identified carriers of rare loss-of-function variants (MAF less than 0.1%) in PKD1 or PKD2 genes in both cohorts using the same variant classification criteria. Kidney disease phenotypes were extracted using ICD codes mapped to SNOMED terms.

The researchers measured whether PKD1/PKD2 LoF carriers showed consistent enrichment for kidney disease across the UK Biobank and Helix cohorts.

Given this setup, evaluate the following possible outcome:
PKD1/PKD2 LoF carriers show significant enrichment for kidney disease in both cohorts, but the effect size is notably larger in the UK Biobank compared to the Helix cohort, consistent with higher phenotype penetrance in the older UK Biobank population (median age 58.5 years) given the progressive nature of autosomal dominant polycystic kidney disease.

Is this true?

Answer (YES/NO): YES